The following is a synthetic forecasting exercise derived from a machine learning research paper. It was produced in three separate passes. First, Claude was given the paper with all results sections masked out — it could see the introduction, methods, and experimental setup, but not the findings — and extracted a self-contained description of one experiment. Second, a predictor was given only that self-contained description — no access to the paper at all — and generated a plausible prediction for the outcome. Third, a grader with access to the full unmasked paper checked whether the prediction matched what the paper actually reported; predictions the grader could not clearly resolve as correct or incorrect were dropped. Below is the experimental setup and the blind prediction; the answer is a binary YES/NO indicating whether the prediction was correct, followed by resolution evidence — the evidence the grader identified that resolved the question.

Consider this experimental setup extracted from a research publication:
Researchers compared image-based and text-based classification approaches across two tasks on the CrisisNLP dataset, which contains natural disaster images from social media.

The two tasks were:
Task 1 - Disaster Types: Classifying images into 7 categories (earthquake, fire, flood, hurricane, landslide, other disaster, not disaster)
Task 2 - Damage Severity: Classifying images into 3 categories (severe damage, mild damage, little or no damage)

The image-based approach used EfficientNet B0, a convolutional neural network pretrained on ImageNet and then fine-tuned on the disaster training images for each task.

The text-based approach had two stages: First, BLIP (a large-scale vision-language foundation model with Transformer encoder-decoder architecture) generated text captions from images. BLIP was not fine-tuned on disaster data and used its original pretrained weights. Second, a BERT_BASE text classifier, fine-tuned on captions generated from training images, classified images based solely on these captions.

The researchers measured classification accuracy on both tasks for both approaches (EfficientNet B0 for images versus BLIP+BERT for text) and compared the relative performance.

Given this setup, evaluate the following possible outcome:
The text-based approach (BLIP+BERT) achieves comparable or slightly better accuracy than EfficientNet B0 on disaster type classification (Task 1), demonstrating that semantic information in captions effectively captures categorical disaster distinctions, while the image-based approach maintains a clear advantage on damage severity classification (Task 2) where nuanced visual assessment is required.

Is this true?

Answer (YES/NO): NO